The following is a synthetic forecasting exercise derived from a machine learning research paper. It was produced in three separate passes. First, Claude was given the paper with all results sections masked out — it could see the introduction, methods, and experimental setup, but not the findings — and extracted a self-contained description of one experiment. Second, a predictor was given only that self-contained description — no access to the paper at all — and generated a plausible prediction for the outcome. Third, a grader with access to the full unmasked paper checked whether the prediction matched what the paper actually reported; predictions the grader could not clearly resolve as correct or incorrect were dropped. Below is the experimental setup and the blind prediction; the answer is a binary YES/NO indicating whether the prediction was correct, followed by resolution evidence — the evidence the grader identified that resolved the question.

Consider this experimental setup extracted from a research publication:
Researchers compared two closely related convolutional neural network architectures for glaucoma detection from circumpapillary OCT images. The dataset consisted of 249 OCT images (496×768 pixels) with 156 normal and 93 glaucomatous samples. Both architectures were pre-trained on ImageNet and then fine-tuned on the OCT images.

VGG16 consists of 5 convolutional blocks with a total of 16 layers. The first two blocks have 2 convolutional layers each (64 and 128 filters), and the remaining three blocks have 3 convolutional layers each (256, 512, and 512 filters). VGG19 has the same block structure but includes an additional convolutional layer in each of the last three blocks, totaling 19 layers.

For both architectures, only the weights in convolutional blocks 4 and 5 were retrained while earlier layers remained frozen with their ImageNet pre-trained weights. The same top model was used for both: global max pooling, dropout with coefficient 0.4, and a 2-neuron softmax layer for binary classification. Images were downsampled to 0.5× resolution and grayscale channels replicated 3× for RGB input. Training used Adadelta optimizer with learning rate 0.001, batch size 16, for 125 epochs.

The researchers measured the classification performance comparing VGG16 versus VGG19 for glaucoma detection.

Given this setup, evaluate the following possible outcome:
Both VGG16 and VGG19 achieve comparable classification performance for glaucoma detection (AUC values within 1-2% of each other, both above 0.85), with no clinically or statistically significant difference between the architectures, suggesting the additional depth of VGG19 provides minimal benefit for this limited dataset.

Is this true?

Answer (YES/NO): NO